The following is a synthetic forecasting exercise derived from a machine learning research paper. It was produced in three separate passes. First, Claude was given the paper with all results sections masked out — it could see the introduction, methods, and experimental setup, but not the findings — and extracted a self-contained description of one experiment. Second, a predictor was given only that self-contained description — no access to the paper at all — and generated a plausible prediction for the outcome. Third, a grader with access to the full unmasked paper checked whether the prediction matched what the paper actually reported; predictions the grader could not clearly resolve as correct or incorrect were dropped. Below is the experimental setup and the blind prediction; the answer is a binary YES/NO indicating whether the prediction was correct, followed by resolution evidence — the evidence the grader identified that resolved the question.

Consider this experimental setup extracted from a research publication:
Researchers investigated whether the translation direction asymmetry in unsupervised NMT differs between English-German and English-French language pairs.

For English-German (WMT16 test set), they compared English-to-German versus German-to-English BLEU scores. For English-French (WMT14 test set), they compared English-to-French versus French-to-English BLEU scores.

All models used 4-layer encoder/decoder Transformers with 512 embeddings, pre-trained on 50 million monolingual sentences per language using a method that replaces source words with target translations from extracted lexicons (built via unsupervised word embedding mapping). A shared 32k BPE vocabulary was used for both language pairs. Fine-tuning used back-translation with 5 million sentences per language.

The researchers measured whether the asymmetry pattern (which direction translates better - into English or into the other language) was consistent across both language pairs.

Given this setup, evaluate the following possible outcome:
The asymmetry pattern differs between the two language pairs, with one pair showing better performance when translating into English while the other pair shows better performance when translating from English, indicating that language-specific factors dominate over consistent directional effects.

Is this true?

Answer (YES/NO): YES